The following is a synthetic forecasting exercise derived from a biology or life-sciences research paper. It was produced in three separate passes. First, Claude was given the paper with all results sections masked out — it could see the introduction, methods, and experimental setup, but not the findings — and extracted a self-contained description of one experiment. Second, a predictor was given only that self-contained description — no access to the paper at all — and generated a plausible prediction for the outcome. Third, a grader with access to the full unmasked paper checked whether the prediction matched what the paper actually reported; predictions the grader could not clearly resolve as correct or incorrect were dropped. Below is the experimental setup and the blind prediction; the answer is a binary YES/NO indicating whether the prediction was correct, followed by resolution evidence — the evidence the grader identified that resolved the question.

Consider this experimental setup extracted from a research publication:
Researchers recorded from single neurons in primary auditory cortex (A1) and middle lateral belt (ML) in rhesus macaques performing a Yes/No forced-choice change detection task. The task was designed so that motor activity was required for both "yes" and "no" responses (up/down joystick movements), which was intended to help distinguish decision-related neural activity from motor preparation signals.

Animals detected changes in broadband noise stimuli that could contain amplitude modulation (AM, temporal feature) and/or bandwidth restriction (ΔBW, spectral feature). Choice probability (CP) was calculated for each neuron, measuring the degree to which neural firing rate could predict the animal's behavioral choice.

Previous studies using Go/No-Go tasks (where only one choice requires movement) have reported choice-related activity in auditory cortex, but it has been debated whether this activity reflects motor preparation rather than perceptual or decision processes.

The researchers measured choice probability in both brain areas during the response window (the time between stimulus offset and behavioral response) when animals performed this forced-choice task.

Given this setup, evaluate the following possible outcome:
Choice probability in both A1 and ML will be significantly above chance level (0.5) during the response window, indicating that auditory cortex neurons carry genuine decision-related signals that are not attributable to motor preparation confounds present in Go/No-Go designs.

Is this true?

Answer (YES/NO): NO